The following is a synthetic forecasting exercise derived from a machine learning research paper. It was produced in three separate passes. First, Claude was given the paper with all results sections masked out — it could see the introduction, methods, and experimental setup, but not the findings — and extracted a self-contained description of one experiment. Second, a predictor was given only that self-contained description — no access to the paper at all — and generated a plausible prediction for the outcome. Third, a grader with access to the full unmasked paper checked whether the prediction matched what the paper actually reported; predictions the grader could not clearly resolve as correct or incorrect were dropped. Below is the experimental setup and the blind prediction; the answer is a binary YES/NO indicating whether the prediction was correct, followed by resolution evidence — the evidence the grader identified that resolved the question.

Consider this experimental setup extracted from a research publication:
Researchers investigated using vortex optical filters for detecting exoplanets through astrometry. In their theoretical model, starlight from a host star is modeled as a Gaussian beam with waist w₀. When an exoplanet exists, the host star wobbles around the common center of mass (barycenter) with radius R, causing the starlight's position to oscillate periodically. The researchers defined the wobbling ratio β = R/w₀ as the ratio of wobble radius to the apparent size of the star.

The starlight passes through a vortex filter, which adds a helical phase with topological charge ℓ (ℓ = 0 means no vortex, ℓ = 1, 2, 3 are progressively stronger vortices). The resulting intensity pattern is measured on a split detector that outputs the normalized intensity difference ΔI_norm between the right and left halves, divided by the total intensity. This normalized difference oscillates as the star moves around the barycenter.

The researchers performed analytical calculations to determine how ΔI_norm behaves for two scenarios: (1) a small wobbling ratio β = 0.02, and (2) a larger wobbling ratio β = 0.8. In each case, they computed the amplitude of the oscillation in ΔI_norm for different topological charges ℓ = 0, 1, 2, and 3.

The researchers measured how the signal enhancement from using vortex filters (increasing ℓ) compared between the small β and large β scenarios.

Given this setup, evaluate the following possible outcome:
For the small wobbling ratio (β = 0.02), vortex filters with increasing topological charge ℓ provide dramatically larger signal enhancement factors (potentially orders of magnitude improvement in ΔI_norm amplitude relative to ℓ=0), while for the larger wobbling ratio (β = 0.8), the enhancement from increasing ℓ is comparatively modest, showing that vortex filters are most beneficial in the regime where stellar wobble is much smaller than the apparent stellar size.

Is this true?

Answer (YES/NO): NO